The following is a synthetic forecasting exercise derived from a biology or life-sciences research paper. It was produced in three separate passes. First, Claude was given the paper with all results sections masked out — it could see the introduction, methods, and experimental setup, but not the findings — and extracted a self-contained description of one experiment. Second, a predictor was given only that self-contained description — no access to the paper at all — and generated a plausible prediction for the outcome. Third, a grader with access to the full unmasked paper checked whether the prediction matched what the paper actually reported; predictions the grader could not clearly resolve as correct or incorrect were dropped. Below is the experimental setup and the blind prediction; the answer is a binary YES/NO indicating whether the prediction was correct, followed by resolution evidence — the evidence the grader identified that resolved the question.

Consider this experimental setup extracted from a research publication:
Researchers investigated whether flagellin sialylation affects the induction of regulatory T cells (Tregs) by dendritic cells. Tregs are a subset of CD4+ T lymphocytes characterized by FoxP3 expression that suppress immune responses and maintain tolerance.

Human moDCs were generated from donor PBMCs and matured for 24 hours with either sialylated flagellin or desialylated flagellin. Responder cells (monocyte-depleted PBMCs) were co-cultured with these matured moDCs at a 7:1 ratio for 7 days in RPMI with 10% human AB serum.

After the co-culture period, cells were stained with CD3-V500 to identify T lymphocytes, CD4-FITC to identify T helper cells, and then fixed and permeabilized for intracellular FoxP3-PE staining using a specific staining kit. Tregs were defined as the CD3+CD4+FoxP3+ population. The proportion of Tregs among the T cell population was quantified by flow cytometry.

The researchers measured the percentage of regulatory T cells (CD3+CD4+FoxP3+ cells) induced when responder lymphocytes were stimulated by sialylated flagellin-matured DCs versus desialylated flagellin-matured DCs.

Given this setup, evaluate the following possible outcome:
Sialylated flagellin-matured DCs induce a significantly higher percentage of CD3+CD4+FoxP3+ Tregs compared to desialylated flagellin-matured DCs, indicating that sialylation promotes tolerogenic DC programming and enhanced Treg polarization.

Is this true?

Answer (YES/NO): YES